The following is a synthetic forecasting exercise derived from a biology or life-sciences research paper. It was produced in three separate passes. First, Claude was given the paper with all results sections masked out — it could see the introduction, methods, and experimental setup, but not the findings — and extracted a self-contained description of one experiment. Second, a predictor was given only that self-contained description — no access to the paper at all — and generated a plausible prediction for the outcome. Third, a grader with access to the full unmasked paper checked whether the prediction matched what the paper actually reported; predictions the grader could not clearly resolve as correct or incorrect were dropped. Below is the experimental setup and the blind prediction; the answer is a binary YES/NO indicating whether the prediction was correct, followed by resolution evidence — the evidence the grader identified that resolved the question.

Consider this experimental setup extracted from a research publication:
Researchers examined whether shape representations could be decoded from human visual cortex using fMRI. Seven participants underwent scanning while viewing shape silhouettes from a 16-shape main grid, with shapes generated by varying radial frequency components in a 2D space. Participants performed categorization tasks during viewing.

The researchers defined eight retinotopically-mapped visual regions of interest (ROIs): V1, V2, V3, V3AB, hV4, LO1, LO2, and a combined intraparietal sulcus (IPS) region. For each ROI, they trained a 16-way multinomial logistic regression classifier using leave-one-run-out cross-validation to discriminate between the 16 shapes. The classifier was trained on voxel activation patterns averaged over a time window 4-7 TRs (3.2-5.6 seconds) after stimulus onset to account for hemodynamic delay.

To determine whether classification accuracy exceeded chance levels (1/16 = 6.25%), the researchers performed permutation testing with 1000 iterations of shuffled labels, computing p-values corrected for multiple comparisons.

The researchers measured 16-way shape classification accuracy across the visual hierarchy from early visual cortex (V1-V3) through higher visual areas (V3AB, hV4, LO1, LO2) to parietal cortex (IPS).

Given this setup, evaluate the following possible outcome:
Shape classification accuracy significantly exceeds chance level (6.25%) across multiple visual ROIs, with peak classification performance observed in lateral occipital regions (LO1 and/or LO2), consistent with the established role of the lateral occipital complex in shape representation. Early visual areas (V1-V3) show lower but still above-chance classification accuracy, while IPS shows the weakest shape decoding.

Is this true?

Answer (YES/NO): NO